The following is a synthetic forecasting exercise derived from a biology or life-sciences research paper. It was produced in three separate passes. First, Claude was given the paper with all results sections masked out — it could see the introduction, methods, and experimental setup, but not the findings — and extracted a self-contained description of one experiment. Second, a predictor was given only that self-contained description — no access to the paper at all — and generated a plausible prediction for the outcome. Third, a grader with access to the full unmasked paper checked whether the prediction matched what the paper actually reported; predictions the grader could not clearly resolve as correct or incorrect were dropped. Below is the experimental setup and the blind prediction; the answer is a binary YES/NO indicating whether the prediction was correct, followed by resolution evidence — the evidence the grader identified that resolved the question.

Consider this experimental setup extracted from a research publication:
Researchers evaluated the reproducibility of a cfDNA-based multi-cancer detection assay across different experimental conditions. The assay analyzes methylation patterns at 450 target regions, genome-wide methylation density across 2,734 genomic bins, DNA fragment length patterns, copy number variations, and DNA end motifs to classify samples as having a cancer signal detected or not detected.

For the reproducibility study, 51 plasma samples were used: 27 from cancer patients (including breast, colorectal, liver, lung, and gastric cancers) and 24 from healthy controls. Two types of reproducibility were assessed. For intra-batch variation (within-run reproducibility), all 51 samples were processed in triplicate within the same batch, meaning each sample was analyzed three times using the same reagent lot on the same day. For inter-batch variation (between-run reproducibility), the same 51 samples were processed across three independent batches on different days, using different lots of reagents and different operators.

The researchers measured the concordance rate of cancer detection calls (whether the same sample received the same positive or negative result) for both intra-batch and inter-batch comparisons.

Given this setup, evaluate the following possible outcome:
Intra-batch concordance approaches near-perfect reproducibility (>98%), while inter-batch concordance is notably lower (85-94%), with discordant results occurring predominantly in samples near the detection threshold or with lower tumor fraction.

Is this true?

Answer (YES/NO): NO